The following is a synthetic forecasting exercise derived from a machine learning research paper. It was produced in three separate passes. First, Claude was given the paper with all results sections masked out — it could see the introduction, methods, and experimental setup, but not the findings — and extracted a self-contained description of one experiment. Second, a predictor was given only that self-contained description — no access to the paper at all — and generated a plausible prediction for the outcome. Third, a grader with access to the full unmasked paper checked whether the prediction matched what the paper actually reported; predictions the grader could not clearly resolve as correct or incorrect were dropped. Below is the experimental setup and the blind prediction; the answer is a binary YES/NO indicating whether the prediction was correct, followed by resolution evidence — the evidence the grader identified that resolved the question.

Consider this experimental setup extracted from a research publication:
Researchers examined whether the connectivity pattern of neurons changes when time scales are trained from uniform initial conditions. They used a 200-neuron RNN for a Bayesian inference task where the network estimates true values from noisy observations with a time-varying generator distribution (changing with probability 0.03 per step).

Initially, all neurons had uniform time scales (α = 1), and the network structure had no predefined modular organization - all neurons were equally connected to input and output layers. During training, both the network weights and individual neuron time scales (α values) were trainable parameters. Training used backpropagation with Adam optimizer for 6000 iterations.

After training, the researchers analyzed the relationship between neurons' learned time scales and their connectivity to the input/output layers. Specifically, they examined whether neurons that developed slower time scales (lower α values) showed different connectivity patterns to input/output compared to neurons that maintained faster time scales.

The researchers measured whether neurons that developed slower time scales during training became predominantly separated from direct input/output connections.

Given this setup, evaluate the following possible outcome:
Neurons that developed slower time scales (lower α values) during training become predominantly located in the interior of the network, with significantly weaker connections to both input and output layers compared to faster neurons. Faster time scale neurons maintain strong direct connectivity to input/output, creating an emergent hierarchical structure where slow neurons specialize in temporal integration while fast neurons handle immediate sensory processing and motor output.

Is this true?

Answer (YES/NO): YES